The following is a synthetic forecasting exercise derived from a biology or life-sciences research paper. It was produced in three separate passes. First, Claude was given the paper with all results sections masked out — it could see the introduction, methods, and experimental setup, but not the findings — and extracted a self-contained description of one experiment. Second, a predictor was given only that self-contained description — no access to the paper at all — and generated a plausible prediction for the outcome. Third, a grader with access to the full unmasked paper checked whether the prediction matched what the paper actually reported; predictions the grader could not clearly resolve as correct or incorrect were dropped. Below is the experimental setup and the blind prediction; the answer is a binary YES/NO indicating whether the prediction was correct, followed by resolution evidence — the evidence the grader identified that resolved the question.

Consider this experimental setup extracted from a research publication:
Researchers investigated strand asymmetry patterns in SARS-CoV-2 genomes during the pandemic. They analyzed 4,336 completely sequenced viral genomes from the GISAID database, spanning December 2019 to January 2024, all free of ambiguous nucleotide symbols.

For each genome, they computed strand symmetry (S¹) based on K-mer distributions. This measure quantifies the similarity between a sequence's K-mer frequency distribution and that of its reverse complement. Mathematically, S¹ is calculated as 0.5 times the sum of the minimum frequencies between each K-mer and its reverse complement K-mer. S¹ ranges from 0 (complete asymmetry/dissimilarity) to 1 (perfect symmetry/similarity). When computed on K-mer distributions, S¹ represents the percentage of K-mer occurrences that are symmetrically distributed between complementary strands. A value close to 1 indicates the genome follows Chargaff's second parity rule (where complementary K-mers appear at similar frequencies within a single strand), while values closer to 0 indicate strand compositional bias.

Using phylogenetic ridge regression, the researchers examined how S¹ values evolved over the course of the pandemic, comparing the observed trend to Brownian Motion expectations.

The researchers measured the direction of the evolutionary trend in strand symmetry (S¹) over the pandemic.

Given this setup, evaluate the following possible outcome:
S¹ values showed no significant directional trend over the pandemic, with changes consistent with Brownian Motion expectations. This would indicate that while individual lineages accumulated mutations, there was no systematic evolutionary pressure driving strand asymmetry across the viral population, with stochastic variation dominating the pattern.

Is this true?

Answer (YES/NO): NO